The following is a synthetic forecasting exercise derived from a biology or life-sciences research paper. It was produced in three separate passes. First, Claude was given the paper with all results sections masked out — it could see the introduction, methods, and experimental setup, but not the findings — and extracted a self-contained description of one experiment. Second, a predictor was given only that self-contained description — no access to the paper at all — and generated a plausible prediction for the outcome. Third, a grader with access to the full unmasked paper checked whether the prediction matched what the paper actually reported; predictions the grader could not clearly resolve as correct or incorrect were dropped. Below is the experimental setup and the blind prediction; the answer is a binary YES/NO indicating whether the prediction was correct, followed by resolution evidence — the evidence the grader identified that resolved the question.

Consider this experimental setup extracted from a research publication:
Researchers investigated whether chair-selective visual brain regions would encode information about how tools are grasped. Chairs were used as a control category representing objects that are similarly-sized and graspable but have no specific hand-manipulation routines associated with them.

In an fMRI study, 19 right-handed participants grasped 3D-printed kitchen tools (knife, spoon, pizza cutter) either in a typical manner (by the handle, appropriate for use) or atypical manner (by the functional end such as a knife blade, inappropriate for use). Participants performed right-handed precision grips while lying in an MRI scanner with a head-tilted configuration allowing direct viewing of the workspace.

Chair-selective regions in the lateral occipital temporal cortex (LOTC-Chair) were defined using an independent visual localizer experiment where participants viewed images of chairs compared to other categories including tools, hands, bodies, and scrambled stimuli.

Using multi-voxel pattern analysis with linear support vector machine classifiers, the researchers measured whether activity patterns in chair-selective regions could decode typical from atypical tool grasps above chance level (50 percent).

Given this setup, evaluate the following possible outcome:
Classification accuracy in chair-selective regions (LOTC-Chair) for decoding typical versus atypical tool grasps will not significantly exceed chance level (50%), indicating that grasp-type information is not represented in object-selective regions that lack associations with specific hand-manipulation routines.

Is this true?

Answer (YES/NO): YES